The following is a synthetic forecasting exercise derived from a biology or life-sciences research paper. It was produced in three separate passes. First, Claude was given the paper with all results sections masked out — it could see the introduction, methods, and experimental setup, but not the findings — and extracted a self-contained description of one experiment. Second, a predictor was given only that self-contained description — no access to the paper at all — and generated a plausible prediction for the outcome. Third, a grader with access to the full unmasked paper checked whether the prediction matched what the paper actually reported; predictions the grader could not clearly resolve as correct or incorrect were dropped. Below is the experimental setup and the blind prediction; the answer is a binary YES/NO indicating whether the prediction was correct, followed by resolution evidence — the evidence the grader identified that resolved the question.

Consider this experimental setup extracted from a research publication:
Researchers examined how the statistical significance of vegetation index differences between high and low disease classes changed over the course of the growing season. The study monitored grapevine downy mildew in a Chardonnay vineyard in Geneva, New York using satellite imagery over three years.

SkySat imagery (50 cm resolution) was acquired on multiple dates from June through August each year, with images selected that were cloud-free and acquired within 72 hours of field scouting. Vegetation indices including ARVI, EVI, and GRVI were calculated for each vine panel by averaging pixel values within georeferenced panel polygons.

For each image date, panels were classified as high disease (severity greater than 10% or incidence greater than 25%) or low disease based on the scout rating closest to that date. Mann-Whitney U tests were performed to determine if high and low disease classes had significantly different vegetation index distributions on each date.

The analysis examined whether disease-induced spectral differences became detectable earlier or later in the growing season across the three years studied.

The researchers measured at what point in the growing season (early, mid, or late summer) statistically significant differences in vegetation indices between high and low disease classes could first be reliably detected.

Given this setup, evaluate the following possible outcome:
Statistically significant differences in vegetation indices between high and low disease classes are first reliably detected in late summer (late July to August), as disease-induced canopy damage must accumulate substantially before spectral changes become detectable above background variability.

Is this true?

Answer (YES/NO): YES